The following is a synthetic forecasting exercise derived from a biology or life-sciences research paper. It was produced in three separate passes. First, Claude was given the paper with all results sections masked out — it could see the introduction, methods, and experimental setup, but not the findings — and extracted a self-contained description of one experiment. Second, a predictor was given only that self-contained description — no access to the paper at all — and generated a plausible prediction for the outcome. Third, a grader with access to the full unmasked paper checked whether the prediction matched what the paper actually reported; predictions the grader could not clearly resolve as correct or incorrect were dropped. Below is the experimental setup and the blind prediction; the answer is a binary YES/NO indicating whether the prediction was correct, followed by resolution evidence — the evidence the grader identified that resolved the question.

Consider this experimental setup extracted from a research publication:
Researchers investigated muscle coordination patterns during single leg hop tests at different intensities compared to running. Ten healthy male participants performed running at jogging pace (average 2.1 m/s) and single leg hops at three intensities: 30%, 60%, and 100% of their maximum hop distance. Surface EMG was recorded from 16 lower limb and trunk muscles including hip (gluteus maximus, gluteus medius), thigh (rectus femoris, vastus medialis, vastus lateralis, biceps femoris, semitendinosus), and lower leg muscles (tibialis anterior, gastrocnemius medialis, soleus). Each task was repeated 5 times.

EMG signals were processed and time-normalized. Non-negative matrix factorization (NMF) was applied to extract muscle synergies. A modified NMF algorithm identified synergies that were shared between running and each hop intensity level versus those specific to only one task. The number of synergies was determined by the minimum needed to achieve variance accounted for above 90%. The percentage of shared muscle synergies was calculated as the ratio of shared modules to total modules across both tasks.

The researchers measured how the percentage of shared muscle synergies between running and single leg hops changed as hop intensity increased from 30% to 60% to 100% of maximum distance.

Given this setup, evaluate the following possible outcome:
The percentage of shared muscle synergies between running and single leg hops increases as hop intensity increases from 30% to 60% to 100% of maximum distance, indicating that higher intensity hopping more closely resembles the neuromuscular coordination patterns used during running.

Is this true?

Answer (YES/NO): NO